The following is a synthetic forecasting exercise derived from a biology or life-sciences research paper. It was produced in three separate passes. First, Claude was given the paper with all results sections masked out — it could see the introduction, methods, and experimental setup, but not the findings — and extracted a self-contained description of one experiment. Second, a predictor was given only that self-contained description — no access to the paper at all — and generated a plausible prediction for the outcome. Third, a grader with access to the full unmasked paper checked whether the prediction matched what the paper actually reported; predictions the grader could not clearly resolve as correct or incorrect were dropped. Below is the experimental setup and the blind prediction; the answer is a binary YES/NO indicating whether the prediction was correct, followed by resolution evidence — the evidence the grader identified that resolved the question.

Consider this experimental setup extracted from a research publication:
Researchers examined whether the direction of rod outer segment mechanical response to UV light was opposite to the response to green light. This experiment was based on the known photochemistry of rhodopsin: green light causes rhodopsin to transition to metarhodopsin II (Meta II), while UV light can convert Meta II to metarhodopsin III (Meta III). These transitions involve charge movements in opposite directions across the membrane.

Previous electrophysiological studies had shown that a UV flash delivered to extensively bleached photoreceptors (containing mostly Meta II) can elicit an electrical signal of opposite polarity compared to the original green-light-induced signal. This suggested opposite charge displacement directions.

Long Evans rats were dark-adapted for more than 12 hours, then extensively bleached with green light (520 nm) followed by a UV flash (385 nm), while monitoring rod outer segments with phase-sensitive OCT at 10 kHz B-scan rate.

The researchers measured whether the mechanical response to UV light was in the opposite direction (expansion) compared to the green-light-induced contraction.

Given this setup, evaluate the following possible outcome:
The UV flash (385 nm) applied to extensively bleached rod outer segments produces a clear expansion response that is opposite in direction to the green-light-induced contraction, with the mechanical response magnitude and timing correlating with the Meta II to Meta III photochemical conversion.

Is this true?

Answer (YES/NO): YES